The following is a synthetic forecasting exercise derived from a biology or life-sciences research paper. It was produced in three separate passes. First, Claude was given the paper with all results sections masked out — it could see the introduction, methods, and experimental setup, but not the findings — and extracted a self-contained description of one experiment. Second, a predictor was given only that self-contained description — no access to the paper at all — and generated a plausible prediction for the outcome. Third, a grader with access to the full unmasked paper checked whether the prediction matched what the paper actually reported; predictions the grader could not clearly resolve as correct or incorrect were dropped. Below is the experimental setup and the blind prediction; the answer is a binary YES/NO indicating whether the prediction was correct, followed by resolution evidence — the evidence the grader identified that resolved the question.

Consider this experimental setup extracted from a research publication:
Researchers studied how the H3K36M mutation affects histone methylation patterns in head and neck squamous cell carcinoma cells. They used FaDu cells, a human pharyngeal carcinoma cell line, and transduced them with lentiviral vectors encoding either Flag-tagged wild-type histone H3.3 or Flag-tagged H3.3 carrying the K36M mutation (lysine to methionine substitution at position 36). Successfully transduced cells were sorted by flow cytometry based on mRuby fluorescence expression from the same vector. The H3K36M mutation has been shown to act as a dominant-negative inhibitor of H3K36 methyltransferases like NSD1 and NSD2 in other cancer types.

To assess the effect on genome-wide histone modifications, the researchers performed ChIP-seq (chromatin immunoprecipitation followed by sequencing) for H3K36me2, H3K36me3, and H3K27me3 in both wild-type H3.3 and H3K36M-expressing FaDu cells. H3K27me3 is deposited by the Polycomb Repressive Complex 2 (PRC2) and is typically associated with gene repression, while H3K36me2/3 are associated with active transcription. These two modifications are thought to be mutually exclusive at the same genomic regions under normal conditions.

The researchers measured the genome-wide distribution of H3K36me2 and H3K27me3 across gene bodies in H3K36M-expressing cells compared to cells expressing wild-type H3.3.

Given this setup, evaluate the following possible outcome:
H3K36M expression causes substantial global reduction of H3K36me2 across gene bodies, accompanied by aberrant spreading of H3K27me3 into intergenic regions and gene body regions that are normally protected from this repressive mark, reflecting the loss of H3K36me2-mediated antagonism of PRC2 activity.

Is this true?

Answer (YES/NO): YES